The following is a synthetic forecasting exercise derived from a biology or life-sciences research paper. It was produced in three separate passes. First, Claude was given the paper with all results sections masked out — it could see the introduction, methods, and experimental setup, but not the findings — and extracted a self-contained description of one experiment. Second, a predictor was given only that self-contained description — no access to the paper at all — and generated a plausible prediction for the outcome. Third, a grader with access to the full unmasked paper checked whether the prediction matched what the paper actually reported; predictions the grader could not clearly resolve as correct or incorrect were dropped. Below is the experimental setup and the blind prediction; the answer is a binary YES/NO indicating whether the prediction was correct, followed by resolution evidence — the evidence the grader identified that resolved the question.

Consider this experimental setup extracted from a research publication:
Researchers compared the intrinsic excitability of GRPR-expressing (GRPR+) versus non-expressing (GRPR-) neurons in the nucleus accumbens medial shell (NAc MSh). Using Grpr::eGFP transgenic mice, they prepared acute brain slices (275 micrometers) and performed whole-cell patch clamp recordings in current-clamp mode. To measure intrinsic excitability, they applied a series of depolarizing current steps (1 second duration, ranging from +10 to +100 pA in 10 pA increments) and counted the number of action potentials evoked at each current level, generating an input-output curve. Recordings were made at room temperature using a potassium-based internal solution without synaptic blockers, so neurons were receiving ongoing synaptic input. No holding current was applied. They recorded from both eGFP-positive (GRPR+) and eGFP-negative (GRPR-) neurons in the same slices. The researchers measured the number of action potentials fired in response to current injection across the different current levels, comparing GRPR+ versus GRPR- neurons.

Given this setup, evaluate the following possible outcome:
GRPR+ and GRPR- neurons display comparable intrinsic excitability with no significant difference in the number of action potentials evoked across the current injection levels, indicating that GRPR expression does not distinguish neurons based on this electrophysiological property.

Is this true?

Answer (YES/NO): NO